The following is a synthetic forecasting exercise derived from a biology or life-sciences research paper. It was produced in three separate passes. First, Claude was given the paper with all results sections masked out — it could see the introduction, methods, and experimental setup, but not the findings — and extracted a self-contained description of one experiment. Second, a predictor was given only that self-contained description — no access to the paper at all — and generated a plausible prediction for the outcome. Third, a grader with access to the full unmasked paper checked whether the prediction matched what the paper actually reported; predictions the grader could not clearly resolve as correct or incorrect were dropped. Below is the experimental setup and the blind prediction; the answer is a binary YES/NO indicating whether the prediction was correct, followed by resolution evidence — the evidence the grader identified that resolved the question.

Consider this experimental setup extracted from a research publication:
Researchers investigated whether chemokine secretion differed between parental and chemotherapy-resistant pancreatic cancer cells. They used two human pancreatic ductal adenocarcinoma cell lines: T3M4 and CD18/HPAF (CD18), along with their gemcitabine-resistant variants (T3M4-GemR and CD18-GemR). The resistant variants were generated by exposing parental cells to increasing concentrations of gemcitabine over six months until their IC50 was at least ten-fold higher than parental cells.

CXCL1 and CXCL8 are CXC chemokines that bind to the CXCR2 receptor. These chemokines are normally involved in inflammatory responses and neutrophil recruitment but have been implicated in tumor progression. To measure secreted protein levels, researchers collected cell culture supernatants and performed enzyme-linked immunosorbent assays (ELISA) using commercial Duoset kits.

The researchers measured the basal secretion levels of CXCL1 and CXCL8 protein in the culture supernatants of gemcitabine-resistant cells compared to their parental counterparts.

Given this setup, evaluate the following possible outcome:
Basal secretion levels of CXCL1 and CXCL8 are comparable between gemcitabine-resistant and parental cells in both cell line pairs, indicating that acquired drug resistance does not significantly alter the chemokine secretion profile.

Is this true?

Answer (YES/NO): NO